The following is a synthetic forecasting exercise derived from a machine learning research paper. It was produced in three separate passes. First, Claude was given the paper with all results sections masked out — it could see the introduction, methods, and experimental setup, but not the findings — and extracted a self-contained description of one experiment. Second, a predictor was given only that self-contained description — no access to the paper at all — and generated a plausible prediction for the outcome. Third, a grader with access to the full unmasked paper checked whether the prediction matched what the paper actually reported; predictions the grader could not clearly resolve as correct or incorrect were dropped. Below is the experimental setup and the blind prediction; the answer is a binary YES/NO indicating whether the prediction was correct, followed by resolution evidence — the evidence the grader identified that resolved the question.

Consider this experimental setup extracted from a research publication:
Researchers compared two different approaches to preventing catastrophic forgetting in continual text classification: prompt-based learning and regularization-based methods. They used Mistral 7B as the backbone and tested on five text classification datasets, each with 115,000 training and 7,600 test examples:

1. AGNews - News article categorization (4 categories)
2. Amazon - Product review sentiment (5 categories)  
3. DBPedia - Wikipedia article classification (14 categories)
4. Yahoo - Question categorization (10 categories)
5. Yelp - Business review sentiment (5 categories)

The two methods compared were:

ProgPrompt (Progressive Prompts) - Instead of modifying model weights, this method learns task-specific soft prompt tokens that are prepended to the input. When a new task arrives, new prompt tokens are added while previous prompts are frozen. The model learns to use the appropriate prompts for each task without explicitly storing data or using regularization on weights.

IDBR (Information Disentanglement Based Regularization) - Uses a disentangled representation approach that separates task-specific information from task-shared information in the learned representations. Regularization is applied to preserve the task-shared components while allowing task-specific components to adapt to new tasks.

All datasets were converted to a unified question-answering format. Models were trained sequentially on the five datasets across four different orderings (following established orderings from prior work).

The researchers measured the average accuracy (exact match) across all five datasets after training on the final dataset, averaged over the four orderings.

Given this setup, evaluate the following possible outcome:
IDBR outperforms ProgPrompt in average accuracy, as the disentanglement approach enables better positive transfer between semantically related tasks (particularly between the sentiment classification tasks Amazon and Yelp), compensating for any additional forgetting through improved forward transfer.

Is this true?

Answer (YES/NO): NO